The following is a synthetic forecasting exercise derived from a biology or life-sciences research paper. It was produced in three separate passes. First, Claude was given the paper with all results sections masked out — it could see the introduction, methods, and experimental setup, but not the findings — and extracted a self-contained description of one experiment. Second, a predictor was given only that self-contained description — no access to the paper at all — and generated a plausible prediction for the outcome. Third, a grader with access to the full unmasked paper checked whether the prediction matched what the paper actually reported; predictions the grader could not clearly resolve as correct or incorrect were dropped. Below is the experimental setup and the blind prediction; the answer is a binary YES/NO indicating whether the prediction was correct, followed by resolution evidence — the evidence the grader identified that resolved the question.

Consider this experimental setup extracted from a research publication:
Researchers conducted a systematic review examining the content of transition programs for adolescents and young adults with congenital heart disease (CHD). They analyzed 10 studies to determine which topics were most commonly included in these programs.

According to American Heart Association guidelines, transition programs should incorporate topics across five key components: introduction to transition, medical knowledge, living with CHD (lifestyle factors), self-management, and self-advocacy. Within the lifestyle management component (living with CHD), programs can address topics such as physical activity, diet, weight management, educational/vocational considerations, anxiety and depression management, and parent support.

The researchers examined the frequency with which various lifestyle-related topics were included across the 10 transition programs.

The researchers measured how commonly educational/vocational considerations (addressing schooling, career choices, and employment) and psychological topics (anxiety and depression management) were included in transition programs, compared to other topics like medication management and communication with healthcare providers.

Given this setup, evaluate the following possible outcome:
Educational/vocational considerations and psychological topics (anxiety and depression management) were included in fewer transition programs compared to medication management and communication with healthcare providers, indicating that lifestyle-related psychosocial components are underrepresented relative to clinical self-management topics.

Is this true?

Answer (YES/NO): YES